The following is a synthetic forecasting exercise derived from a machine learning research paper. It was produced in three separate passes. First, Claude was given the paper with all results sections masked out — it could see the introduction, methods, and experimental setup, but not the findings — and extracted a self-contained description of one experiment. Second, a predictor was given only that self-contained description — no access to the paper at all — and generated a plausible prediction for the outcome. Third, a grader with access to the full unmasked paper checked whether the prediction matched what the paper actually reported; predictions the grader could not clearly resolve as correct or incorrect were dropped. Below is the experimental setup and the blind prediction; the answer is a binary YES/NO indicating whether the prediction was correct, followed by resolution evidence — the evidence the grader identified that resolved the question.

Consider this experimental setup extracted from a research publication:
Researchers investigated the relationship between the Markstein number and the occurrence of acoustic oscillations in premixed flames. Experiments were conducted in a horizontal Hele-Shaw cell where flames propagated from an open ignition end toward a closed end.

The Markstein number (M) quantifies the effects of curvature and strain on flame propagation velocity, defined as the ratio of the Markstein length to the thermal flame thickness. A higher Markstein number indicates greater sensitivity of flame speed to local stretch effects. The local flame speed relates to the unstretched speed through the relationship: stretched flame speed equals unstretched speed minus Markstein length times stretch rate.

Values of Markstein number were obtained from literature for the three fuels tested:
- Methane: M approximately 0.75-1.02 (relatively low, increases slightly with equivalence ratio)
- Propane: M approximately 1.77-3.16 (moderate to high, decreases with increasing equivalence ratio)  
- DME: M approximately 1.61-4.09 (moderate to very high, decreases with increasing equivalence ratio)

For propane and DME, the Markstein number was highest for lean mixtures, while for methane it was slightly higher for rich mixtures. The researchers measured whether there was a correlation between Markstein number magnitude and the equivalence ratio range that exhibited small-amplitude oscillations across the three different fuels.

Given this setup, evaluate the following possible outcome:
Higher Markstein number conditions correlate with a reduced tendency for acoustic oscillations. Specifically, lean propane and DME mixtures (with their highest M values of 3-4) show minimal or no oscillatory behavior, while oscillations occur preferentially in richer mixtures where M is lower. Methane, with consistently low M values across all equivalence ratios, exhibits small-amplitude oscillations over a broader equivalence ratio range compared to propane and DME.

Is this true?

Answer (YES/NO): NO